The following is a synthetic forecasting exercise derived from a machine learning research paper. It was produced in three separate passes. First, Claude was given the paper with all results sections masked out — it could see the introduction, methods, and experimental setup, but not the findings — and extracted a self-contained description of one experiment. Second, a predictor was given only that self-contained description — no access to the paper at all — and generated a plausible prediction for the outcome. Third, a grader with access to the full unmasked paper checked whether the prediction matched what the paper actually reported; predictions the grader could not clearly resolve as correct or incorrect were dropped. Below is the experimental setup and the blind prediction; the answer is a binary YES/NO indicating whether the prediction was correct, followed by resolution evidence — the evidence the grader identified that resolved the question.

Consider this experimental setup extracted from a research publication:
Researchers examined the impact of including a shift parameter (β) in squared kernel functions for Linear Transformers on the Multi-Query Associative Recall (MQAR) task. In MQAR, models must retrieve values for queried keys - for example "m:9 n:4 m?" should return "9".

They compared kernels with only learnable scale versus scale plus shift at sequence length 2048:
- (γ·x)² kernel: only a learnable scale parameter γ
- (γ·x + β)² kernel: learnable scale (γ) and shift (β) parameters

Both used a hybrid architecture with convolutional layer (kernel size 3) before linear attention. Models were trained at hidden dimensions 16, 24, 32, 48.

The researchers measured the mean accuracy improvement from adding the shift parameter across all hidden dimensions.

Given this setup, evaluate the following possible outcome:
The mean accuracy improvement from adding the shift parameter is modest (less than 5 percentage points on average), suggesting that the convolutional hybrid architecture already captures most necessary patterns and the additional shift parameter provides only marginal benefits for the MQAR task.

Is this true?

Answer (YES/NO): NO